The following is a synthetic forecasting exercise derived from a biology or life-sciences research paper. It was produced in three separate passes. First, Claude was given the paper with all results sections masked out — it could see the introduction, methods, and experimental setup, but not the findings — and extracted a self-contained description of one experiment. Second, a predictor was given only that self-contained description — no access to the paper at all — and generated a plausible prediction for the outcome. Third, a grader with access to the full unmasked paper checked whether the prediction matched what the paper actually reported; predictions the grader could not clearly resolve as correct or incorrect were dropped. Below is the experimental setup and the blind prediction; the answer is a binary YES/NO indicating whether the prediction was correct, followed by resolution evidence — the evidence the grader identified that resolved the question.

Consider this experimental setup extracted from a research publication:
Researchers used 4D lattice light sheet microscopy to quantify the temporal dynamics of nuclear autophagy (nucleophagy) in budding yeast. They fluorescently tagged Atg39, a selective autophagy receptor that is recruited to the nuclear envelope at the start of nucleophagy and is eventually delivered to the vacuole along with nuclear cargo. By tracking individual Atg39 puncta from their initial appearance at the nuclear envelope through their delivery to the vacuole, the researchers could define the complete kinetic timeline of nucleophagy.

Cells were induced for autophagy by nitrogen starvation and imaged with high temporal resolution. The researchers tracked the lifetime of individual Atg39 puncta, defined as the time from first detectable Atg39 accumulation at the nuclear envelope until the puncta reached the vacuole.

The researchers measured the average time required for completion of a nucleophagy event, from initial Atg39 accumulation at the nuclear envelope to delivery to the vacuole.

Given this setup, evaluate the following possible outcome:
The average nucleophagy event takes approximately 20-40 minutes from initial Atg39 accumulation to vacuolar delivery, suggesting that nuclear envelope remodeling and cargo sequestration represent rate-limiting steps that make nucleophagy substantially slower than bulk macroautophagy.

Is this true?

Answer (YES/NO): NO